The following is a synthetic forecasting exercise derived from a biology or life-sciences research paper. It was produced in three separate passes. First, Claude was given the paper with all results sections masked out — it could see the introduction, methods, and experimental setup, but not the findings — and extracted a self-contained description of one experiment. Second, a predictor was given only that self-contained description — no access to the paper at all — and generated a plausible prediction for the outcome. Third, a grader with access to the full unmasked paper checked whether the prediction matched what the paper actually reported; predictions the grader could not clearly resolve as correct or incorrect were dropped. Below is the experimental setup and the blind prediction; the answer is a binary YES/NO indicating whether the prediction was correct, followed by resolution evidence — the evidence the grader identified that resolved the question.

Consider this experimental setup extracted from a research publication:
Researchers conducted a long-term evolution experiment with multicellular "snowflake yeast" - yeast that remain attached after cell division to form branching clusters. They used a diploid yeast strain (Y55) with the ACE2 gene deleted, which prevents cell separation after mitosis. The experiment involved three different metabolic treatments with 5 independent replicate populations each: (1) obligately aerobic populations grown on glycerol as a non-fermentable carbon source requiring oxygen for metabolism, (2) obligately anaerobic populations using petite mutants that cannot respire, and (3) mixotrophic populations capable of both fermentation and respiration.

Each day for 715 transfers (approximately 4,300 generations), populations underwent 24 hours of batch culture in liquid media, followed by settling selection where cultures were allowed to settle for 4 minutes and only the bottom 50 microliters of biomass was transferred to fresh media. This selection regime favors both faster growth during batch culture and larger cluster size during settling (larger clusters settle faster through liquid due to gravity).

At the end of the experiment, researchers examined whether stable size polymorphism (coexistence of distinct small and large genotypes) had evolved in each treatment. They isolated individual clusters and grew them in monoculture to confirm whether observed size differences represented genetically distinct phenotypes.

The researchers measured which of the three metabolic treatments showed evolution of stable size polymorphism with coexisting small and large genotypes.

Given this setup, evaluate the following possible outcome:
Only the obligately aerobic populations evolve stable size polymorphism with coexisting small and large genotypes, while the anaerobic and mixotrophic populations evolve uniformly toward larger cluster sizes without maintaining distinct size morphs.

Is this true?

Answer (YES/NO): YES